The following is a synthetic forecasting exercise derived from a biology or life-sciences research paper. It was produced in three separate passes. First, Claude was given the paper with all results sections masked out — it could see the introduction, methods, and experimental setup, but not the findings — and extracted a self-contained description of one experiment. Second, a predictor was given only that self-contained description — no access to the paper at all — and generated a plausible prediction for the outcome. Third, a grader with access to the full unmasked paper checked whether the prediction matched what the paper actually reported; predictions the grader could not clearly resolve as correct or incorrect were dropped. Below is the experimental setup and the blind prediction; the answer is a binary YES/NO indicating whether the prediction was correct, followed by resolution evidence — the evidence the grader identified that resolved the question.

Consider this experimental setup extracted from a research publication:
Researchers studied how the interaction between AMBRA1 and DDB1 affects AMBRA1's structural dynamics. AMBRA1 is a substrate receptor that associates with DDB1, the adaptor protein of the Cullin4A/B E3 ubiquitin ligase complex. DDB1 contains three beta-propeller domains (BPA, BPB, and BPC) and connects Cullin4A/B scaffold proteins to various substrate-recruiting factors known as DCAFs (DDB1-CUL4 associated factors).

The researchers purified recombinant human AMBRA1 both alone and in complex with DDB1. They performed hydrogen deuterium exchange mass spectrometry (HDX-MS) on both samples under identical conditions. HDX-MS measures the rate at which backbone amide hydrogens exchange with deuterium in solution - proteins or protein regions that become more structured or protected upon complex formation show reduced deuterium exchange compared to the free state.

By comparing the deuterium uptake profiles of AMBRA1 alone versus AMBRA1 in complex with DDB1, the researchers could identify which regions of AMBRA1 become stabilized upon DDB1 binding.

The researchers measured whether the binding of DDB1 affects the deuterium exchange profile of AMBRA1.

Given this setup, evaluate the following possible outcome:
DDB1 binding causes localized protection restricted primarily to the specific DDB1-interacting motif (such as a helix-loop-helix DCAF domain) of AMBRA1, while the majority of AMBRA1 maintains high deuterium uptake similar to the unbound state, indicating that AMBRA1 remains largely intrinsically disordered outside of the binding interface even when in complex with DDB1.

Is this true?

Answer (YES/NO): NO